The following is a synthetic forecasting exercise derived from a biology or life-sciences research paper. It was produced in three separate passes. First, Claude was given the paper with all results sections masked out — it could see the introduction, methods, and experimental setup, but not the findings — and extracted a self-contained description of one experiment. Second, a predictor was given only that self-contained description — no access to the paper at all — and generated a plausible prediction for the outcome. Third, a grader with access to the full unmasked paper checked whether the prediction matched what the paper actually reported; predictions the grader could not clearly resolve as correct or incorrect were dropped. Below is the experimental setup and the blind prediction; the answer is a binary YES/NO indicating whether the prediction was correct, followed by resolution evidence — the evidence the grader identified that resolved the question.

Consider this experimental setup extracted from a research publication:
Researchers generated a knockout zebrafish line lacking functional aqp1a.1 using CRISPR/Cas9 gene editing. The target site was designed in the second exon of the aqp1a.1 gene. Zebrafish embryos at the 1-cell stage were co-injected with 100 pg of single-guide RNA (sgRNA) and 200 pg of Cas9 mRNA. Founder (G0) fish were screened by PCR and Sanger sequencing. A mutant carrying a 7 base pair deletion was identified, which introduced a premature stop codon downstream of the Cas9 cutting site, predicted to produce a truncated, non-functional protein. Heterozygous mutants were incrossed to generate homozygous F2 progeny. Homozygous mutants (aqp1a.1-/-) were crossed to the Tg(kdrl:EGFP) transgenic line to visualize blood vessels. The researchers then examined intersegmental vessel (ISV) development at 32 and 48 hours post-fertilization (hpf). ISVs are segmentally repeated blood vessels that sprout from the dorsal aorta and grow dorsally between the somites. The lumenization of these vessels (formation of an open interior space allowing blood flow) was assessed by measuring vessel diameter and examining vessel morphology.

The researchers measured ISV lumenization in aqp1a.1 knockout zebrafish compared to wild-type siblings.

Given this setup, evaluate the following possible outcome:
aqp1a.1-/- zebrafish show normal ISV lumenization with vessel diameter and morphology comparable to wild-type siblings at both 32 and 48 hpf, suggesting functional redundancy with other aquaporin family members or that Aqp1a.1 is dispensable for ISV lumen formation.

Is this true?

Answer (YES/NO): NO